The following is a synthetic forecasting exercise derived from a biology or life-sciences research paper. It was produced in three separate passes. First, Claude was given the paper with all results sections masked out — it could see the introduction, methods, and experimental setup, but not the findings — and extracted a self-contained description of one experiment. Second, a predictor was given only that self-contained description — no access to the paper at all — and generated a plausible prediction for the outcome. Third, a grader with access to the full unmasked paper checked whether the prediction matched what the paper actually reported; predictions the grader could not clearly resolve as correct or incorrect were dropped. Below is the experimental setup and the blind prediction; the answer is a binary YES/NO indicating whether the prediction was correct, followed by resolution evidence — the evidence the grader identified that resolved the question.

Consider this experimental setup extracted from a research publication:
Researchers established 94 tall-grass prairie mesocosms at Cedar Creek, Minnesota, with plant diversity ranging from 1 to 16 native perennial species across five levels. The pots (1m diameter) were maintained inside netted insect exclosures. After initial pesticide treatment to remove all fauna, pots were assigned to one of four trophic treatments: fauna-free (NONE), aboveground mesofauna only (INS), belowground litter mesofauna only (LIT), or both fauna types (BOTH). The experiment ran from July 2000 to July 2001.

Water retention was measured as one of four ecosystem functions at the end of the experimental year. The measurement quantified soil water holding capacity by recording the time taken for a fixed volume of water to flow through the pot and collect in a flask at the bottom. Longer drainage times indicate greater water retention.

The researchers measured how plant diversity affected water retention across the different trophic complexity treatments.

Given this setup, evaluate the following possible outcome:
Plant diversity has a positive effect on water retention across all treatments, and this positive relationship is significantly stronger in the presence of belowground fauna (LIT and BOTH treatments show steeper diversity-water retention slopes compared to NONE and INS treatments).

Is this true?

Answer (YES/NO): NO